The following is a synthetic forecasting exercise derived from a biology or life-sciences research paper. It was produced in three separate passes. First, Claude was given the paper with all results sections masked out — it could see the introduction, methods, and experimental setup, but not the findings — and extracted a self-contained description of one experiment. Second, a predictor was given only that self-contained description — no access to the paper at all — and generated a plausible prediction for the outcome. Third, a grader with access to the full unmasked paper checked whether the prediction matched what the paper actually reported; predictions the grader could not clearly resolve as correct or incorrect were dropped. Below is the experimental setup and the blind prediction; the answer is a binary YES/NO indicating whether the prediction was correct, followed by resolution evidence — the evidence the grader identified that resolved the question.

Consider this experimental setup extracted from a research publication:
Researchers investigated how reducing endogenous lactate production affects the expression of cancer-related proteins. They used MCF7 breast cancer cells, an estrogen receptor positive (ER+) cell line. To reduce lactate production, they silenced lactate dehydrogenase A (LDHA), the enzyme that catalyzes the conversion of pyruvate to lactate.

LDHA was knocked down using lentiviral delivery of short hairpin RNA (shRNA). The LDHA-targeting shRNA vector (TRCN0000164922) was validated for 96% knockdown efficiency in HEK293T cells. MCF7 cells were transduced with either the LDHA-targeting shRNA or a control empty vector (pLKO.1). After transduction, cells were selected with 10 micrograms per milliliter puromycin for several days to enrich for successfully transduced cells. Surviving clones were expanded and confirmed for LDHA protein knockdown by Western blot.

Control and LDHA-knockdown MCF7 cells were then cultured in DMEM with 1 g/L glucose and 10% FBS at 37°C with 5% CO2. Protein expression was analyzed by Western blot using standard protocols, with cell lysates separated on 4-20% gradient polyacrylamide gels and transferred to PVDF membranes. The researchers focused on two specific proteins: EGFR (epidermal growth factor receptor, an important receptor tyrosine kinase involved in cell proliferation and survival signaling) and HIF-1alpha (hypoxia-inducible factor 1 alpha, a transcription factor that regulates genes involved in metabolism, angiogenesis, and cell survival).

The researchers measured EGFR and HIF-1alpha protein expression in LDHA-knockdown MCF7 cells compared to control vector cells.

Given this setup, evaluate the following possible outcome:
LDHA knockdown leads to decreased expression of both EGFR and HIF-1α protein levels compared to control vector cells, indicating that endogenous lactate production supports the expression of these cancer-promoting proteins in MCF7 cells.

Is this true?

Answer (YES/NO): YES